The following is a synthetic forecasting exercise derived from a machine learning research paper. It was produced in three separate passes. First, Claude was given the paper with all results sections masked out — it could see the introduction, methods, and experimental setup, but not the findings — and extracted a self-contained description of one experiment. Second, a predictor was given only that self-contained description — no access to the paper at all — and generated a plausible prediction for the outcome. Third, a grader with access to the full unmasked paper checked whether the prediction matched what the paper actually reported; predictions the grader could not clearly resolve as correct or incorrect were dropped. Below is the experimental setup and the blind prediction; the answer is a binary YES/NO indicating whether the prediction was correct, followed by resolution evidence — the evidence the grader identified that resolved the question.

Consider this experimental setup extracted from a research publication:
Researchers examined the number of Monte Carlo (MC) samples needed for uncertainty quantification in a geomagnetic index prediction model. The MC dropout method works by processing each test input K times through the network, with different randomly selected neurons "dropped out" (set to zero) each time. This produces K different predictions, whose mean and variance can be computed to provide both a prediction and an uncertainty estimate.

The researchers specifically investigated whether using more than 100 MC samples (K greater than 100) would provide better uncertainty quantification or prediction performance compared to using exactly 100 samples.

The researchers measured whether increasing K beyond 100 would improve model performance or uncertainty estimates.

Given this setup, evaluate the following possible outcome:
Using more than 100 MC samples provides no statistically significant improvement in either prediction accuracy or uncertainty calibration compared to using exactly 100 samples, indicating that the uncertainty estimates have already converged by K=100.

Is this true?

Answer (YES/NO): YES